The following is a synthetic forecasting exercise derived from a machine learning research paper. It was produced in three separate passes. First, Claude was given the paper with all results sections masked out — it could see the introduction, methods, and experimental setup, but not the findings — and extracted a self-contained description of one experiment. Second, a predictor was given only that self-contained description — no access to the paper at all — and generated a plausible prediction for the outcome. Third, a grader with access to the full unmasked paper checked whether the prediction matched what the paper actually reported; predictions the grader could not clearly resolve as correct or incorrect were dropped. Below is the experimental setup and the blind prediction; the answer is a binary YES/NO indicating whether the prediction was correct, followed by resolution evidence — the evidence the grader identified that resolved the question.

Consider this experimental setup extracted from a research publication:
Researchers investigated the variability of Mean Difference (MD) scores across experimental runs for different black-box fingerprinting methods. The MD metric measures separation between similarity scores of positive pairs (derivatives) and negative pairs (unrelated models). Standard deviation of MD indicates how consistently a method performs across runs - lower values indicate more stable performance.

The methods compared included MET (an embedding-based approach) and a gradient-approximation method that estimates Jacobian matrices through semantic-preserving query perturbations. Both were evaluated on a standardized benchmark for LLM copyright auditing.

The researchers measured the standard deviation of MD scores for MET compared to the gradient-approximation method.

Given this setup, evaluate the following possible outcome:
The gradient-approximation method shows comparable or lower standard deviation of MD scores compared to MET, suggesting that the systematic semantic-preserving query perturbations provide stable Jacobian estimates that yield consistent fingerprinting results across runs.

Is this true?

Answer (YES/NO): NO